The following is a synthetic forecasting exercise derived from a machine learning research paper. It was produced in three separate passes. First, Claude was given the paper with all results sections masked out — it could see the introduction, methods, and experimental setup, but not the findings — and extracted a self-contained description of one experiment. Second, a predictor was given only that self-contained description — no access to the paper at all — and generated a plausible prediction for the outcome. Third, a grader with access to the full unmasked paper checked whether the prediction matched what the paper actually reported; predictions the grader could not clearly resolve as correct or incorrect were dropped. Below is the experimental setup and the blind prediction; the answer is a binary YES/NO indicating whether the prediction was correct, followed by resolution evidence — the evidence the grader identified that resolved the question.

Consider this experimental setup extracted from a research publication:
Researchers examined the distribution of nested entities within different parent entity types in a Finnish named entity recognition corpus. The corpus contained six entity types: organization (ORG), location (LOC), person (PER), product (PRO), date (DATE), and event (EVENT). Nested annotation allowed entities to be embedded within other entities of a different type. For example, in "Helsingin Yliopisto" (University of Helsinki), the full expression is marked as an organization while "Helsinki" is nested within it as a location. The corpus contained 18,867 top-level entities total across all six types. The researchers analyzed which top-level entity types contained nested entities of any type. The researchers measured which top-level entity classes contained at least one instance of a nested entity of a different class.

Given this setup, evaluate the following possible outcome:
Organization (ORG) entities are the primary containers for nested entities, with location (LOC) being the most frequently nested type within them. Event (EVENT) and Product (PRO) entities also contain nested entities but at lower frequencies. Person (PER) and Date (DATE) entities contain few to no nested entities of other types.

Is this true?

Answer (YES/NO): YES